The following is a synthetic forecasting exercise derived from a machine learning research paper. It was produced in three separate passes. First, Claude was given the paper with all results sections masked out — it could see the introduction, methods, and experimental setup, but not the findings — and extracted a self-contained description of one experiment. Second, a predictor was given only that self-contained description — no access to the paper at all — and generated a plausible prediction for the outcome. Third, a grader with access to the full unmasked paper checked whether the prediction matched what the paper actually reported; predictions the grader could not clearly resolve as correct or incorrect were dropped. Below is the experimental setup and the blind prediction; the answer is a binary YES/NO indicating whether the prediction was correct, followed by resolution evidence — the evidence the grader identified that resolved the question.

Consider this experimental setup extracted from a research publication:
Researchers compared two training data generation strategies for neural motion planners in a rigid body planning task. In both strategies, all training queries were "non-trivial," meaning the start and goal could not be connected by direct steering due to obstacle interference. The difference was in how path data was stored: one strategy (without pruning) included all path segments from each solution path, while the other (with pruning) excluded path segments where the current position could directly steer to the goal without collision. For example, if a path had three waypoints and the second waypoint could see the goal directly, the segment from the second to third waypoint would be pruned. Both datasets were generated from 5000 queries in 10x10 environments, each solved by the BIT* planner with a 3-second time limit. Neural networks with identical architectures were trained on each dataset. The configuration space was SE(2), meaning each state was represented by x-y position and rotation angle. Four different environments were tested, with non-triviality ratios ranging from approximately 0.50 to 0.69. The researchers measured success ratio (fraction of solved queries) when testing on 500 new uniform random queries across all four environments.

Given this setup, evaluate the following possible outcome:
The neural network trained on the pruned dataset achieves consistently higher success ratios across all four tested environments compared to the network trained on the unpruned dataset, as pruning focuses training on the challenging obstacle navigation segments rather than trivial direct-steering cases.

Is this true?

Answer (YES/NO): YES